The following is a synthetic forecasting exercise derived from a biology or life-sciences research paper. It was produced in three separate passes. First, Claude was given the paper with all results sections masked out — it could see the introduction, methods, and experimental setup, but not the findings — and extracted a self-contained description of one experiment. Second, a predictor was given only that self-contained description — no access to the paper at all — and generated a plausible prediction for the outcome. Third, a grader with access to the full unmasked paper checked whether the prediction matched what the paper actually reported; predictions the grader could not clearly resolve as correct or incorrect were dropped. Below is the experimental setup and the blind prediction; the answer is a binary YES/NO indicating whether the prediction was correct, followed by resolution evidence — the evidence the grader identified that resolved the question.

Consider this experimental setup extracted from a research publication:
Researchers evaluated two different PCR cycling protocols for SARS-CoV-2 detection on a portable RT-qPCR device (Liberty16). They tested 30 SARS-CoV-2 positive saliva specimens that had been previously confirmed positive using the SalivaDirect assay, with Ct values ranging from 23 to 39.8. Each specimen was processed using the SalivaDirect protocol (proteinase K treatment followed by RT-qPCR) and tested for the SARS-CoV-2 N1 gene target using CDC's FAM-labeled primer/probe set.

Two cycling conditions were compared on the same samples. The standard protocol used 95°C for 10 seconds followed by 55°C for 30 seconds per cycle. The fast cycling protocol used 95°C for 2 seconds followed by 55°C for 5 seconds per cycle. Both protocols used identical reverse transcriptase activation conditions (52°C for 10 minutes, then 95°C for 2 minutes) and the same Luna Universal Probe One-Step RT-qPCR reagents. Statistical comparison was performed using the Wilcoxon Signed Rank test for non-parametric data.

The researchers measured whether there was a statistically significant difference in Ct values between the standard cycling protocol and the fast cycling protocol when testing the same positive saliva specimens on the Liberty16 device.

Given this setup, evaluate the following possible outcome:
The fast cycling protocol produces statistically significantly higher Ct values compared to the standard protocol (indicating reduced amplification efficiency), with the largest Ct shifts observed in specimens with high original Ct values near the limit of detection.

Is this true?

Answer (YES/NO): NO